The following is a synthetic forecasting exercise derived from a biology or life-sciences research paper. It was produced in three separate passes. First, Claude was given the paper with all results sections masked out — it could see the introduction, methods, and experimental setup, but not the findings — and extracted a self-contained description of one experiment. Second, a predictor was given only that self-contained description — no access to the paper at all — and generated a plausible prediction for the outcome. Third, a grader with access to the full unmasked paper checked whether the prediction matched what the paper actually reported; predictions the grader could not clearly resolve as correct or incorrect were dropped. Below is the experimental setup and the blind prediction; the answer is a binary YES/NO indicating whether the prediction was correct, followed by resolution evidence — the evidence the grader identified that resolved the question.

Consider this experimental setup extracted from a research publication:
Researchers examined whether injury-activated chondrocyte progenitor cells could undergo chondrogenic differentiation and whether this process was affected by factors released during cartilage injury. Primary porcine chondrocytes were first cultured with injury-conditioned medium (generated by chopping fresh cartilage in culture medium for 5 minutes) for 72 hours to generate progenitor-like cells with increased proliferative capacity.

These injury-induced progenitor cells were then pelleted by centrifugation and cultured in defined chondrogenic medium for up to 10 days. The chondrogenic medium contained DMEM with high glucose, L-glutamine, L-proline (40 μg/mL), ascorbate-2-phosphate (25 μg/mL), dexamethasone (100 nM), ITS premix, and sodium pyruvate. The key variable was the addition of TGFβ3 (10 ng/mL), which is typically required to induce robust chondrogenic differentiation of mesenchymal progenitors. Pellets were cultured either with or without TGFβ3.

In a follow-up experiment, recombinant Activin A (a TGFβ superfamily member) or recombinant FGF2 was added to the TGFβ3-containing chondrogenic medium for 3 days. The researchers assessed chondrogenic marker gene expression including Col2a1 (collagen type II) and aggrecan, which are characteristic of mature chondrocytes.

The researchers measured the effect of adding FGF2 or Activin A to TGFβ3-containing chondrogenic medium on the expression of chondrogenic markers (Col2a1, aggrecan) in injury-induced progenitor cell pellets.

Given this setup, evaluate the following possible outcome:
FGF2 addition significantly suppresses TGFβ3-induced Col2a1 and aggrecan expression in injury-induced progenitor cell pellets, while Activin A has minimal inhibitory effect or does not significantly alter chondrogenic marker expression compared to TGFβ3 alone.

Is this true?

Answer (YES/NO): NO